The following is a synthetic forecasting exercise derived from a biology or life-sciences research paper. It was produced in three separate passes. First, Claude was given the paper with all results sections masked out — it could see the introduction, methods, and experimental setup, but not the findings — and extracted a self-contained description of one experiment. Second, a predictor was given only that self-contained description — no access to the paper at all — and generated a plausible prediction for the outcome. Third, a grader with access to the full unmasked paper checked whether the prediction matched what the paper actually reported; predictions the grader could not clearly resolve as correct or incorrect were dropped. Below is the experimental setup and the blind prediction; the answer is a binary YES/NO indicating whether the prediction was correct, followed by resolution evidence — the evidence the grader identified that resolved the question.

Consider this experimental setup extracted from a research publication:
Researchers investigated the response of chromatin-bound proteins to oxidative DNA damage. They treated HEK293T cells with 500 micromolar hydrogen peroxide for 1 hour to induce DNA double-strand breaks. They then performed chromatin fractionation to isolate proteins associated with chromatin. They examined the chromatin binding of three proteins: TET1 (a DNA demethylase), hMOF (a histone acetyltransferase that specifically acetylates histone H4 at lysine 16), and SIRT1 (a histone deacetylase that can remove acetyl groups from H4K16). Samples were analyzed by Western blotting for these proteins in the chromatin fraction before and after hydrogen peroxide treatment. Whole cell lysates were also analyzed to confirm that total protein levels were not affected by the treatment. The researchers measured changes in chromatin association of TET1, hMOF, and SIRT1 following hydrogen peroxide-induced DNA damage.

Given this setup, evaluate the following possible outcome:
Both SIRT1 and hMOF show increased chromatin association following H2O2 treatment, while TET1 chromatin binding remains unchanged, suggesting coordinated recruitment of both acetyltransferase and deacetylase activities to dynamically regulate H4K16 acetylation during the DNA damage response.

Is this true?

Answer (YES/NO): NO